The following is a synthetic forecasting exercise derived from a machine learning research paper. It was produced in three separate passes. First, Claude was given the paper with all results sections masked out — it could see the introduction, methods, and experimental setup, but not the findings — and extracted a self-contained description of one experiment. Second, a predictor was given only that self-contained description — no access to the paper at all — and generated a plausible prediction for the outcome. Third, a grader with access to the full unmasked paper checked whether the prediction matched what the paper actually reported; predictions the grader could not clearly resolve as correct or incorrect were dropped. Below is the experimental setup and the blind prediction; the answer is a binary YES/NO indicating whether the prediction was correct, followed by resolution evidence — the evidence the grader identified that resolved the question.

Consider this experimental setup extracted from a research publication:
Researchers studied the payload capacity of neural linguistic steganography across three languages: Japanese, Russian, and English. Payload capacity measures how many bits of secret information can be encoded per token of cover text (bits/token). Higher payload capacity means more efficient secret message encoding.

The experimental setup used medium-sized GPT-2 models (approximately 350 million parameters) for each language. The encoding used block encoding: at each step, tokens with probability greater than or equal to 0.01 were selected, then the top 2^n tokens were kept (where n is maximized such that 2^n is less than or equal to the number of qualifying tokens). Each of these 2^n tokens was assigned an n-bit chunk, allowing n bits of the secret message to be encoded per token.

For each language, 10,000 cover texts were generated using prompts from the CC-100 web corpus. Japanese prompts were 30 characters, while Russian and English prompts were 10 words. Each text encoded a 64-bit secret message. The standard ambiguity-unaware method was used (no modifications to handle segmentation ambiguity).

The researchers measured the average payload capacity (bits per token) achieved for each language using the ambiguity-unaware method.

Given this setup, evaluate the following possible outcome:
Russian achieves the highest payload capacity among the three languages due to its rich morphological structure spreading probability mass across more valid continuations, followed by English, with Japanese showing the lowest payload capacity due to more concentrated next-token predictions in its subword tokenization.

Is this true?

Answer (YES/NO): NO